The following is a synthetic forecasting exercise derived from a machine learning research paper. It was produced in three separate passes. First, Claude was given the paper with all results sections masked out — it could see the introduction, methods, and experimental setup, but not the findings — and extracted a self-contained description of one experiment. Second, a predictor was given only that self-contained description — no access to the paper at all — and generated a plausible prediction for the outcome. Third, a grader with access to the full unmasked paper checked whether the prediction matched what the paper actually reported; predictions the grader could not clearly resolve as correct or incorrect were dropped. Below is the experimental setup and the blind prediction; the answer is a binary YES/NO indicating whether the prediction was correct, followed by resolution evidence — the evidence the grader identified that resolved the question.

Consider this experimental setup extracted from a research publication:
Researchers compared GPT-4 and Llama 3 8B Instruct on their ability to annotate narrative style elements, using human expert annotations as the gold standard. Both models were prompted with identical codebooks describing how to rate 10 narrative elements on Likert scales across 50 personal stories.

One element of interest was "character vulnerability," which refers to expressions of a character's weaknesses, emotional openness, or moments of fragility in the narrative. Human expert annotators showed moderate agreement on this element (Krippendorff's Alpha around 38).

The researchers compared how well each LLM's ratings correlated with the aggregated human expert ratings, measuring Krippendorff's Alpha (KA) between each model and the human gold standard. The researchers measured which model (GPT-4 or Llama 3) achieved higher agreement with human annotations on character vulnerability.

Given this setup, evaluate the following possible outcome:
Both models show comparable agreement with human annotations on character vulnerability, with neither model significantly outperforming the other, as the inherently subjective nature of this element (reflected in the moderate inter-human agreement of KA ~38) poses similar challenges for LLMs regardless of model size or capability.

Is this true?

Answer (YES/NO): NO